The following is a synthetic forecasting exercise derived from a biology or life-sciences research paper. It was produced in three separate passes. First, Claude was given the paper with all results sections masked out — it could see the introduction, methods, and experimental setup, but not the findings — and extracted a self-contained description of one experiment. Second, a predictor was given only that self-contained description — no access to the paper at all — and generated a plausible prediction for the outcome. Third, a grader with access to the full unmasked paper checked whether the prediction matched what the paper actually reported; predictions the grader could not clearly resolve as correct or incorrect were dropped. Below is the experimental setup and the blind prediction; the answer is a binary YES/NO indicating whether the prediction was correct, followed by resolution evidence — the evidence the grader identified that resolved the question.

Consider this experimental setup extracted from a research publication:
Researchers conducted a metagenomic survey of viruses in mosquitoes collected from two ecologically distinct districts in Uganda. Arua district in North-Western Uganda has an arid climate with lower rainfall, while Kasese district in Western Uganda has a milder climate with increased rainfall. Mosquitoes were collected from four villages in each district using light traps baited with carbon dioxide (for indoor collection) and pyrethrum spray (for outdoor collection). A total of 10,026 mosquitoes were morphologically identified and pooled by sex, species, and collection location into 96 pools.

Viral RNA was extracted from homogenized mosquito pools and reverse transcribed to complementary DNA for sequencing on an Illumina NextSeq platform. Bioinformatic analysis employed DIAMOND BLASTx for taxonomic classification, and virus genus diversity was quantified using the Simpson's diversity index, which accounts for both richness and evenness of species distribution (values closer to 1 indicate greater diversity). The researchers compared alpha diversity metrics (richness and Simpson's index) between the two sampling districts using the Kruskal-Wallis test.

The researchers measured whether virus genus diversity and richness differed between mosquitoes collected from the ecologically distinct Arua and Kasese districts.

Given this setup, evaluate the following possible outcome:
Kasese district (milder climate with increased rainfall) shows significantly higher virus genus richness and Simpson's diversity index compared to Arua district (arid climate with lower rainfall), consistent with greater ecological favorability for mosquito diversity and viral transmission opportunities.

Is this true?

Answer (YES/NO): NO